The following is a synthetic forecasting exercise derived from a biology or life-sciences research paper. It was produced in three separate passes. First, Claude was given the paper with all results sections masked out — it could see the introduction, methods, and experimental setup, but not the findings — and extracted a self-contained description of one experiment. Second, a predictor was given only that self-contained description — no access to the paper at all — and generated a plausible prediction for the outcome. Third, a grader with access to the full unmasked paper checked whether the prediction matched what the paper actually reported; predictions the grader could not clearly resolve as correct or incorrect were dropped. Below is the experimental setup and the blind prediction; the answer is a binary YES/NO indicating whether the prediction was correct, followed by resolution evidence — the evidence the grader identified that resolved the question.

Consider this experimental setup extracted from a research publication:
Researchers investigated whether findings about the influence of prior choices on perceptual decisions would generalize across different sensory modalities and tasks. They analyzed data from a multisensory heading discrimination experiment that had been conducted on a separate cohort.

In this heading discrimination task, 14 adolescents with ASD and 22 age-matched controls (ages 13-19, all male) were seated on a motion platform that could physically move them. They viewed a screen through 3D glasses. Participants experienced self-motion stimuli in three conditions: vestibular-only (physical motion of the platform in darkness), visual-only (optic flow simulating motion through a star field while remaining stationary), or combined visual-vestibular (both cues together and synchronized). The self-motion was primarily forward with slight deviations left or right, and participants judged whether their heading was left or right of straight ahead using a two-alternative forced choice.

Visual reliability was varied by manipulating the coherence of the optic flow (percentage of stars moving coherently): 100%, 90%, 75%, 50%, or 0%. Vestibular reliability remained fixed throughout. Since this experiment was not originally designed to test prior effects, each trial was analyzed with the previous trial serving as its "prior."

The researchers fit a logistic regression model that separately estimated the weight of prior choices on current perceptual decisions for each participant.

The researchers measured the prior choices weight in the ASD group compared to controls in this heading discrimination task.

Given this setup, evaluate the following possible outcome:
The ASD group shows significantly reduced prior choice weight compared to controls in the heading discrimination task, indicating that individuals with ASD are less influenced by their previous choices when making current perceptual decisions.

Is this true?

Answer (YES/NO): NO